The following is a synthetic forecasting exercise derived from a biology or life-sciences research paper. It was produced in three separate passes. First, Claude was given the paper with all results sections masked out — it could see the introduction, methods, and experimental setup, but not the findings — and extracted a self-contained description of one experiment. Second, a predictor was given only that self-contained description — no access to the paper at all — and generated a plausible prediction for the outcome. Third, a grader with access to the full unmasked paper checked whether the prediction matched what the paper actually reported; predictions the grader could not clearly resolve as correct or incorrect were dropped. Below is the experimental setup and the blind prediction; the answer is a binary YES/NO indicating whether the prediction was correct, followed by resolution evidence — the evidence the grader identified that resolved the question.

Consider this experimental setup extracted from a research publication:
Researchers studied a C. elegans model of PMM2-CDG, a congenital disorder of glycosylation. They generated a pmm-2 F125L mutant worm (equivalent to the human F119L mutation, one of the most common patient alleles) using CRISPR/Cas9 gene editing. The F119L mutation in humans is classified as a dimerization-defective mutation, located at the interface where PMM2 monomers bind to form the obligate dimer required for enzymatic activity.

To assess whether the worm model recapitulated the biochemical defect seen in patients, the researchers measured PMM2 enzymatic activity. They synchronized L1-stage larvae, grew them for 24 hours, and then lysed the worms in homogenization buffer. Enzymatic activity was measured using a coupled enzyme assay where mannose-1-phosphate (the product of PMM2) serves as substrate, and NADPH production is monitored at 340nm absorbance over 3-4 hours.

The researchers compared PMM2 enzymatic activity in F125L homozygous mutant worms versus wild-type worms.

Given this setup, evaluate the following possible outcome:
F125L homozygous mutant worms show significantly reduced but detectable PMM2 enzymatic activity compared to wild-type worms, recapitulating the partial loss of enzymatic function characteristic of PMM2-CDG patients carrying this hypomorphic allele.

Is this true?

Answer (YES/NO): YES